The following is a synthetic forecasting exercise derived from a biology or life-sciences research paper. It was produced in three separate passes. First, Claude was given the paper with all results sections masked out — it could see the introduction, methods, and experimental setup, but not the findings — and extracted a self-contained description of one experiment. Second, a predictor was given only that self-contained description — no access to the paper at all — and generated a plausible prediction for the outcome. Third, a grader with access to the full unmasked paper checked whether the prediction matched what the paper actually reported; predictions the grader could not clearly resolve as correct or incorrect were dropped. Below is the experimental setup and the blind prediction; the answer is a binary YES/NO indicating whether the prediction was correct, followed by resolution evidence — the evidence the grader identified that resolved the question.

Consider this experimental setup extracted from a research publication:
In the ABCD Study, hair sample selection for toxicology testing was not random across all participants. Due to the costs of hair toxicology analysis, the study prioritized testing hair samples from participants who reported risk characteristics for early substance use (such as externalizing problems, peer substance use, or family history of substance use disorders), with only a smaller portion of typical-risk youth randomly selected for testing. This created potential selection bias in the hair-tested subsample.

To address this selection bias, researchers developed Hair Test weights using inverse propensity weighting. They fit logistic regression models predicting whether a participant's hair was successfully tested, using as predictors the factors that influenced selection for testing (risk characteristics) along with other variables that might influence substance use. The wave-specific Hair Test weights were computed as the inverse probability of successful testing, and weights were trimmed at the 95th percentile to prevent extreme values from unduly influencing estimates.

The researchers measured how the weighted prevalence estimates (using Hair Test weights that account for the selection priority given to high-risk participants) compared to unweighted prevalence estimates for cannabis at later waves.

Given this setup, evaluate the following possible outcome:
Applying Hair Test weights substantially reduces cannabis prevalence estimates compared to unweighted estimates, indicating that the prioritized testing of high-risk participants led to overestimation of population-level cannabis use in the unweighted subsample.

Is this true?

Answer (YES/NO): YES